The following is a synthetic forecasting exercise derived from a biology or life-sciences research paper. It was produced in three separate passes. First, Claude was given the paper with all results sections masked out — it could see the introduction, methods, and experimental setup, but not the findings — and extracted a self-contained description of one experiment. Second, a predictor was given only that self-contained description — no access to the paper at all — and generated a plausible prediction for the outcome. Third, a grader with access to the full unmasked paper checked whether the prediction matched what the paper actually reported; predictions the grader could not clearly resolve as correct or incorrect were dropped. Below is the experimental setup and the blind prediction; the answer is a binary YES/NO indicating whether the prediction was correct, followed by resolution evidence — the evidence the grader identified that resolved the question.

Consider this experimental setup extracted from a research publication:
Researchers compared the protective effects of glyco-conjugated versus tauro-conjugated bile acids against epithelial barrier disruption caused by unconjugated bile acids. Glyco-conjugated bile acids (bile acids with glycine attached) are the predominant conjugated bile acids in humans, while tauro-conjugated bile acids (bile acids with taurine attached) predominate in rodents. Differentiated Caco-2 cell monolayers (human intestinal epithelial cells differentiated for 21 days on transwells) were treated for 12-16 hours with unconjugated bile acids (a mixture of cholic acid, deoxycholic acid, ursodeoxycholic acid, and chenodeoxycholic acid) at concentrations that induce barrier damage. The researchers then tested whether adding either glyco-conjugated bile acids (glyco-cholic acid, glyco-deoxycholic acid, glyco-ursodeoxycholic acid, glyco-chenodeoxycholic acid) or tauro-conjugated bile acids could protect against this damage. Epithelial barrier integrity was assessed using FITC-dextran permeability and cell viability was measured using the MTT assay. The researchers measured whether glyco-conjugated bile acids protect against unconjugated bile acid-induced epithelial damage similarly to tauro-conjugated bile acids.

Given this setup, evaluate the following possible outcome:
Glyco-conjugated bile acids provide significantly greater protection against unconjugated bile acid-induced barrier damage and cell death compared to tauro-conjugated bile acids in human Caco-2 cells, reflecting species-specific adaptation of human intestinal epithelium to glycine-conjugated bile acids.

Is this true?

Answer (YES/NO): NO